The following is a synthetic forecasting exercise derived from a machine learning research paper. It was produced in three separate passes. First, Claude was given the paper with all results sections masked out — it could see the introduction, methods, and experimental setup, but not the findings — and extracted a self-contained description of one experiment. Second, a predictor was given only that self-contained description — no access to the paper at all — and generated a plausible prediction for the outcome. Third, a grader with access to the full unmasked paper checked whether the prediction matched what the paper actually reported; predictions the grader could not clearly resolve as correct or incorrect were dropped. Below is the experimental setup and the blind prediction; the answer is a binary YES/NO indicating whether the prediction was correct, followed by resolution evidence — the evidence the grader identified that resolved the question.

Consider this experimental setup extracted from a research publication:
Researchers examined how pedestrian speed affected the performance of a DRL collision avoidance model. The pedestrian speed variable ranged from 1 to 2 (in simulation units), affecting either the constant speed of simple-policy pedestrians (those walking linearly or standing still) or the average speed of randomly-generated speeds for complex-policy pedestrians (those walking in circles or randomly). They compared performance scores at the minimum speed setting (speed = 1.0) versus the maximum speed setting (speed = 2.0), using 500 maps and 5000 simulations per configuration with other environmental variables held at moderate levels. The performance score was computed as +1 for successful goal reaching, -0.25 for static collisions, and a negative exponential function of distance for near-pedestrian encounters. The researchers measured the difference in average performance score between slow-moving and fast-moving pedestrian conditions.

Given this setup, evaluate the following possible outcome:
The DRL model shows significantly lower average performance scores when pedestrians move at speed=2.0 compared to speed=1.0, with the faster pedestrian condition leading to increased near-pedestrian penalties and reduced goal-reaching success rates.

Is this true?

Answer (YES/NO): NO